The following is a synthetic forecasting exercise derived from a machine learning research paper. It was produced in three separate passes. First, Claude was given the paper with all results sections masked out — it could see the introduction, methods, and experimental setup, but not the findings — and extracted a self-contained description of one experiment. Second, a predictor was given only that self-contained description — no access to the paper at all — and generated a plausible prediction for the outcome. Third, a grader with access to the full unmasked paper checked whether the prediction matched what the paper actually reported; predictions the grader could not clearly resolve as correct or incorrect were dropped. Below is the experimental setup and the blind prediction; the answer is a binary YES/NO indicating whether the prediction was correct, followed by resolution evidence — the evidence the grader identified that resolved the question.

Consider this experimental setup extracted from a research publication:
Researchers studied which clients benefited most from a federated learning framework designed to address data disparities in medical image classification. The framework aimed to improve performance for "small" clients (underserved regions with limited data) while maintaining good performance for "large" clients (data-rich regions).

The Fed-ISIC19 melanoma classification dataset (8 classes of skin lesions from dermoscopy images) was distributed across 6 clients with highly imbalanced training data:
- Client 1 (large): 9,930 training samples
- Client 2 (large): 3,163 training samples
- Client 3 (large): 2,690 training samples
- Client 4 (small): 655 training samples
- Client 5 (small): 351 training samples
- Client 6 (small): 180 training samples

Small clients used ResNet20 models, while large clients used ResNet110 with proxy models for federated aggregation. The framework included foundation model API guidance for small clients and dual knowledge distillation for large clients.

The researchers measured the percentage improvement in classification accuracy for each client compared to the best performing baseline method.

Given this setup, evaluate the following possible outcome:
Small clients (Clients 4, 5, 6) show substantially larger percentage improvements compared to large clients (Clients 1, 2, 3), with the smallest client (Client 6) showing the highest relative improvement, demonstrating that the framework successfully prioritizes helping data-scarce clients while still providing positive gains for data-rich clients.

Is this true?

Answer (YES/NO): YES